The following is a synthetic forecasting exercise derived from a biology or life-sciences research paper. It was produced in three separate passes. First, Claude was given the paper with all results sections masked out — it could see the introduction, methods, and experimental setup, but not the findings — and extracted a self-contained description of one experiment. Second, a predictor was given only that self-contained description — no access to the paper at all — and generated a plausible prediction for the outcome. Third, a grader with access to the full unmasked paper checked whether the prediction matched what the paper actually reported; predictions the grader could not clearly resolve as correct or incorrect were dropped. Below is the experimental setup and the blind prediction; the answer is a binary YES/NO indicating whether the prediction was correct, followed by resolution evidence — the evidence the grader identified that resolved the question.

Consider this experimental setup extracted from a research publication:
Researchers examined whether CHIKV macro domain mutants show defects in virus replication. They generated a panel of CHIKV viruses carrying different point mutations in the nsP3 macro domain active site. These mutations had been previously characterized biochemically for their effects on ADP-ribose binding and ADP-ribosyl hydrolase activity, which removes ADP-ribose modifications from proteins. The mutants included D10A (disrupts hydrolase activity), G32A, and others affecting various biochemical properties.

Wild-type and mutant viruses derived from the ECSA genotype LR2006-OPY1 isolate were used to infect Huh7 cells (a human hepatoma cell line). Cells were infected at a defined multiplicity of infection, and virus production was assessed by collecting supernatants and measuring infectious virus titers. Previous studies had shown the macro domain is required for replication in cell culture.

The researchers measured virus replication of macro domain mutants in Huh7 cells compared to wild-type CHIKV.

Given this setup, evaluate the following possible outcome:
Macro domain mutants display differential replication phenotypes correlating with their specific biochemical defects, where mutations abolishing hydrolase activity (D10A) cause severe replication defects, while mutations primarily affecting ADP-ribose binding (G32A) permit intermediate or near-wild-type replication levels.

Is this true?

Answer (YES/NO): NO